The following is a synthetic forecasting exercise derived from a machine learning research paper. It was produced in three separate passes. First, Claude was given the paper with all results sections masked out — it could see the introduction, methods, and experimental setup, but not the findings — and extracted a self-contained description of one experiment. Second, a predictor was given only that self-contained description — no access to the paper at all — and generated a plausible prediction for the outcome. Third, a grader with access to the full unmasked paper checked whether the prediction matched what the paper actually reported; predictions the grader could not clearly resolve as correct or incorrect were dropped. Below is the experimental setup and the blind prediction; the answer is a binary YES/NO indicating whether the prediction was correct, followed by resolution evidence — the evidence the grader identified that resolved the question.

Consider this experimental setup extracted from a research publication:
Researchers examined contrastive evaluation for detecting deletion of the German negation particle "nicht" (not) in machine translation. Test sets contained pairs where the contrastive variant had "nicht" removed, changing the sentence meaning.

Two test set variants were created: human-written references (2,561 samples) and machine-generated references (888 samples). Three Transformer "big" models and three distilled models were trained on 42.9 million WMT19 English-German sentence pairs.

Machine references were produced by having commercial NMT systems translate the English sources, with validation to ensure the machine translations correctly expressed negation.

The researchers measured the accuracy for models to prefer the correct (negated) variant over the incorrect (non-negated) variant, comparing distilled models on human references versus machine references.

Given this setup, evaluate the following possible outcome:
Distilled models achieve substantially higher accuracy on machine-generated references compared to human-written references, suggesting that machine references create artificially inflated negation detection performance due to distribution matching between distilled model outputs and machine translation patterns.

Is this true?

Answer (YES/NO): NO